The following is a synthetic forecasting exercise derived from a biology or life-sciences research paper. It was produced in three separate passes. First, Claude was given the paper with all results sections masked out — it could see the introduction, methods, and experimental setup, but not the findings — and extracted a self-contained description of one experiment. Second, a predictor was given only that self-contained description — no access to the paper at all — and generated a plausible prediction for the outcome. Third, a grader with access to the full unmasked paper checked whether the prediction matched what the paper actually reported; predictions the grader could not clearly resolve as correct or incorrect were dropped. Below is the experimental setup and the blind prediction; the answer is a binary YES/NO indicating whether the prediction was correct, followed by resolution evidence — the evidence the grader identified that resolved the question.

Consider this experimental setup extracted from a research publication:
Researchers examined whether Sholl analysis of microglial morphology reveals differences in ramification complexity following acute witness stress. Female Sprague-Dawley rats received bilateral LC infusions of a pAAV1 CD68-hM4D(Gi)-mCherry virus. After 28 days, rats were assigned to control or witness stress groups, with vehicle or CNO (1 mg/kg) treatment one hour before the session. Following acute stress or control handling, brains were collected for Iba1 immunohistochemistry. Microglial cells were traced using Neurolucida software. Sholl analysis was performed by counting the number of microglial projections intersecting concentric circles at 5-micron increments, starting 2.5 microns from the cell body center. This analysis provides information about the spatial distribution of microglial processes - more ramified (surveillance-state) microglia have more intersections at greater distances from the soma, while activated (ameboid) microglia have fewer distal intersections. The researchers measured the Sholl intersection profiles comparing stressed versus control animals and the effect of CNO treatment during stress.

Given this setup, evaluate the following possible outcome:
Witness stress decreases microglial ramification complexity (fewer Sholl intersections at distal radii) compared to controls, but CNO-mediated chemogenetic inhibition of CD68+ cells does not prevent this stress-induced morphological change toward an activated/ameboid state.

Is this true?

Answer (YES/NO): NO